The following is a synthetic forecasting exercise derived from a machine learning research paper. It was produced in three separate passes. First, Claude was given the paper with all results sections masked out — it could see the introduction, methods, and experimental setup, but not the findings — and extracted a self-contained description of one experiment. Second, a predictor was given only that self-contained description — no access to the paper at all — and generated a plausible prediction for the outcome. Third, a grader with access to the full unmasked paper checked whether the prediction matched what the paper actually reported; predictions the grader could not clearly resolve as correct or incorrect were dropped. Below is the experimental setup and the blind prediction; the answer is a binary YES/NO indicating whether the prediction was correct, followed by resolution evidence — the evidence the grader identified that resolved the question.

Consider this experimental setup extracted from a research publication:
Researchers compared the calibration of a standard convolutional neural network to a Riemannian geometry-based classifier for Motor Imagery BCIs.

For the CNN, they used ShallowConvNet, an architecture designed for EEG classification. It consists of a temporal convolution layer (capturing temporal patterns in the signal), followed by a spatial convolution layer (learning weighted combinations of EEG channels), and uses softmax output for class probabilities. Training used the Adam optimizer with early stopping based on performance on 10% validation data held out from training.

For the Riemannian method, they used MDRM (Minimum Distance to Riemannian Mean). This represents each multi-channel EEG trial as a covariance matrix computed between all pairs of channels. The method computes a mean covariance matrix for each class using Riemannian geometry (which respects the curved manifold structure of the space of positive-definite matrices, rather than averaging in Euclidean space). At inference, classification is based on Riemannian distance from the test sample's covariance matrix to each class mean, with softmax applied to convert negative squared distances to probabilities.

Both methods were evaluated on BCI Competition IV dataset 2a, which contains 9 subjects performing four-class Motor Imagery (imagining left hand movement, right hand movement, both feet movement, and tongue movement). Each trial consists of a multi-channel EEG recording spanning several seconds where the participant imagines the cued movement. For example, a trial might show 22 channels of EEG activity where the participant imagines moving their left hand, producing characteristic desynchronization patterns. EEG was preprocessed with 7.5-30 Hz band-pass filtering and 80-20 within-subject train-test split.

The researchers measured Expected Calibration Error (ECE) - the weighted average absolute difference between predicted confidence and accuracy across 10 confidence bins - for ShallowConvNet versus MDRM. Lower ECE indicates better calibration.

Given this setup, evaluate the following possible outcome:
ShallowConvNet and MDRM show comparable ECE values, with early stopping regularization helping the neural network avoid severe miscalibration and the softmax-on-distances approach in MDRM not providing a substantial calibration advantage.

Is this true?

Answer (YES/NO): YES